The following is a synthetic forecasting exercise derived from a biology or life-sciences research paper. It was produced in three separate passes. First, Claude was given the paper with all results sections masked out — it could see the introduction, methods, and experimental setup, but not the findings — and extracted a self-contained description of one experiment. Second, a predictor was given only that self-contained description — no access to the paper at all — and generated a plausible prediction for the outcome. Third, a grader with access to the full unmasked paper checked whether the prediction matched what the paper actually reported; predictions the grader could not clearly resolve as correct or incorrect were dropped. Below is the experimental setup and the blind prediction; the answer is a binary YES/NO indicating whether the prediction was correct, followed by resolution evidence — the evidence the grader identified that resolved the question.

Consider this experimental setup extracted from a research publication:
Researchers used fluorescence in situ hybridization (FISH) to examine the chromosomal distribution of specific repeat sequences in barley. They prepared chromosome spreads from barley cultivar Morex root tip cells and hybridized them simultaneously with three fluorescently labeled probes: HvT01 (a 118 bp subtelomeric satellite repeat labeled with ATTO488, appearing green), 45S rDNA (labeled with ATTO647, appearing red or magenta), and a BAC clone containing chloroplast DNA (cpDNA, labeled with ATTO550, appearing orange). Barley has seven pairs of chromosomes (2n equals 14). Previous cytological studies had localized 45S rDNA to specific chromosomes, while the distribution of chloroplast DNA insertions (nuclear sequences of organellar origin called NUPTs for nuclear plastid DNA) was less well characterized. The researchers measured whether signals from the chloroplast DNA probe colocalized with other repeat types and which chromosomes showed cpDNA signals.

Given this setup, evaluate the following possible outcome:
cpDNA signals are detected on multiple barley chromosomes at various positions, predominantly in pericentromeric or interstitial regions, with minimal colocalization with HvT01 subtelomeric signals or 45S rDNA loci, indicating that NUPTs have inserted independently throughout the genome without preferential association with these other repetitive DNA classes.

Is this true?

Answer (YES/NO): NO